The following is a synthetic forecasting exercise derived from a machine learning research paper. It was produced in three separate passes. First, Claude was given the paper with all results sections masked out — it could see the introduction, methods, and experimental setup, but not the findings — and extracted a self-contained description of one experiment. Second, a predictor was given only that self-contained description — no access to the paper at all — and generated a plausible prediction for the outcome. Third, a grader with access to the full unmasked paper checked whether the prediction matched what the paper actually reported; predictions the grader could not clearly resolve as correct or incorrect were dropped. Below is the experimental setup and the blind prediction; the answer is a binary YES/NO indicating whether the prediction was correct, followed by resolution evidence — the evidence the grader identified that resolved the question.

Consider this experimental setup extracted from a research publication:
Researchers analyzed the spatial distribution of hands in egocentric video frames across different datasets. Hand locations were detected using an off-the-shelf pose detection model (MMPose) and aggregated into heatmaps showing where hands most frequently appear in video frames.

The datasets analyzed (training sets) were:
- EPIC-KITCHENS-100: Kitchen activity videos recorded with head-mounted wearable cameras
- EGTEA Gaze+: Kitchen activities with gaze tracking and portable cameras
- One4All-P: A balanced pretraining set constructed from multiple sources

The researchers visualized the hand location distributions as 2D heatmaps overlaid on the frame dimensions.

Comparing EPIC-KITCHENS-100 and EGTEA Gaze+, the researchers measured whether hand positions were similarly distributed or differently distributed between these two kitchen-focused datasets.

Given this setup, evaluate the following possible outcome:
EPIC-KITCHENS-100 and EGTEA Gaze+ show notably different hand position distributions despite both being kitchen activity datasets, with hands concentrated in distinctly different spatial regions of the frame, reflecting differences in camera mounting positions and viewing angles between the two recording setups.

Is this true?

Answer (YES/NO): YES